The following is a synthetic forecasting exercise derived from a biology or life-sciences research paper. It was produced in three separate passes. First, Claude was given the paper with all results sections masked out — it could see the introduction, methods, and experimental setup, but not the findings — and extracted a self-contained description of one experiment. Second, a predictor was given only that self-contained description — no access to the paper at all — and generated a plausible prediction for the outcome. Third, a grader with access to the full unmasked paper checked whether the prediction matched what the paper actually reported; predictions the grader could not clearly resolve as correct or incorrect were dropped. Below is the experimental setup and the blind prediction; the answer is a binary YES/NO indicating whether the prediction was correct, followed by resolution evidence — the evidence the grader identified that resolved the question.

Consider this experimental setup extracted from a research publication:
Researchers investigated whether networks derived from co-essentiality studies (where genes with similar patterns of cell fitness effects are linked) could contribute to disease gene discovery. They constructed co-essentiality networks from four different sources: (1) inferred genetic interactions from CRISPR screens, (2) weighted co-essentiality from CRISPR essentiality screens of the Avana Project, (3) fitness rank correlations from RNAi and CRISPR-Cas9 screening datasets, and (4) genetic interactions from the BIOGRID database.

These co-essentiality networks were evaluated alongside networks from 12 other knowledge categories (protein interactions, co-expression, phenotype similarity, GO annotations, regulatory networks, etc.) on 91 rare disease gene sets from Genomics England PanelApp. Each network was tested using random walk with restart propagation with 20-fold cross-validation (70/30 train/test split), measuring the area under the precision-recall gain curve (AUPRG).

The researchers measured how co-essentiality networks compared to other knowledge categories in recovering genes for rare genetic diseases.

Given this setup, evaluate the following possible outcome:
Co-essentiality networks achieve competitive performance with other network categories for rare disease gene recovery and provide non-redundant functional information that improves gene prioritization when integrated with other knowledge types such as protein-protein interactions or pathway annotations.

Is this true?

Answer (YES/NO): YES